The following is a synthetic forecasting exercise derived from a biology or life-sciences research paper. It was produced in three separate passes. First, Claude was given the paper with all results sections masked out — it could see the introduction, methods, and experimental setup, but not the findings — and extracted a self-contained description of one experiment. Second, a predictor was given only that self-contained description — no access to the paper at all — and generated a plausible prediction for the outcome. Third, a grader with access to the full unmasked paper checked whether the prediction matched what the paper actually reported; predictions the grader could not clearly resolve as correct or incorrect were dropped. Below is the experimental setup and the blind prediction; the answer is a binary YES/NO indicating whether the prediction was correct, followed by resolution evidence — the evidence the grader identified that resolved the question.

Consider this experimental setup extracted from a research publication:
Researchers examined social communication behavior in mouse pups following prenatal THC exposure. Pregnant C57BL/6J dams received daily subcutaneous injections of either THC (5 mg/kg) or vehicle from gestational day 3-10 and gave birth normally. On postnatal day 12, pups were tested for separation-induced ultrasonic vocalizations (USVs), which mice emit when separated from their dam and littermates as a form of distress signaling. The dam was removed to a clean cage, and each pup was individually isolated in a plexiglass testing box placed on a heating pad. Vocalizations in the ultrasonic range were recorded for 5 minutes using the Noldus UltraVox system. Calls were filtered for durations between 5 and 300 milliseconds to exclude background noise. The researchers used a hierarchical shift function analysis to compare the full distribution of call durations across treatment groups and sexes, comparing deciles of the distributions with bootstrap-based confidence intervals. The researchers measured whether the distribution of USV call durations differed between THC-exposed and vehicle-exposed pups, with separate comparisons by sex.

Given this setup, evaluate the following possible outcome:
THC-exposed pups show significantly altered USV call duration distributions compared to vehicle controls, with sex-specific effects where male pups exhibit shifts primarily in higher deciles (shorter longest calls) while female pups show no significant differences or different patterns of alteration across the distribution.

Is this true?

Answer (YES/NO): NO